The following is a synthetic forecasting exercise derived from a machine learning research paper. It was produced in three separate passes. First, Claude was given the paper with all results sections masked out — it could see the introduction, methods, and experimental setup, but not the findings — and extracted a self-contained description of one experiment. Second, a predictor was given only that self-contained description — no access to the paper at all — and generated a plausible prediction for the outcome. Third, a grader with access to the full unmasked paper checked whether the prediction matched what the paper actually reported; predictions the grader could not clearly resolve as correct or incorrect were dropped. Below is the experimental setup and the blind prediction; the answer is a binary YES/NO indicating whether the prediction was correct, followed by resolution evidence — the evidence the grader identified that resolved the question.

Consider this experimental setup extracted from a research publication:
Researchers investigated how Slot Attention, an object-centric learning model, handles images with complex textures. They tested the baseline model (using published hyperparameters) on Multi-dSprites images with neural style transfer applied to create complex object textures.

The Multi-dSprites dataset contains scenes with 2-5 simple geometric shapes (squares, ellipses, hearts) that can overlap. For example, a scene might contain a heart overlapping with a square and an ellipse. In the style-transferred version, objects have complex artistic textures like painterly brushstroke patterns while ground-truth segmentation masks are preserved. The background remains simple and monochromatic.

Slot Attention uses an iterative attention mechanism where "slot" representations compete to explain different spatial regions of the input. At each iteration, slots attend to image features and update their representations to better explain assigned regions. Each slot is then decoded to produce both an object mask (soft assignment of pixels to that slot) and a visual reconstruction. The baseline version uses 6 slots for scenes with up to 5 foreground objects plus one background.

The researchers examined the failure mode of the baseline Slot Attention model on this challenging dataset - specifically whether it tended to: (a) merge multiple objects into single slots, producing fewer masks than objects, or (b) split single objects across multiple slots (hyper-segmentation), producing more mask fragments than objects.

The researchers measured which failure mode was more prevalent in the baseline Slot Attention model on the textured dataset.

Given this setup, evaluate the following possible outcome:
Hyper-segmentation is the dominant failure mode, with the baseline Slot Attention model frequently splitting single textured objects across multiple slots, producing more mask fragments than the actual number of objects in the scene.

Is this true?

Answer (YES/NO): NO